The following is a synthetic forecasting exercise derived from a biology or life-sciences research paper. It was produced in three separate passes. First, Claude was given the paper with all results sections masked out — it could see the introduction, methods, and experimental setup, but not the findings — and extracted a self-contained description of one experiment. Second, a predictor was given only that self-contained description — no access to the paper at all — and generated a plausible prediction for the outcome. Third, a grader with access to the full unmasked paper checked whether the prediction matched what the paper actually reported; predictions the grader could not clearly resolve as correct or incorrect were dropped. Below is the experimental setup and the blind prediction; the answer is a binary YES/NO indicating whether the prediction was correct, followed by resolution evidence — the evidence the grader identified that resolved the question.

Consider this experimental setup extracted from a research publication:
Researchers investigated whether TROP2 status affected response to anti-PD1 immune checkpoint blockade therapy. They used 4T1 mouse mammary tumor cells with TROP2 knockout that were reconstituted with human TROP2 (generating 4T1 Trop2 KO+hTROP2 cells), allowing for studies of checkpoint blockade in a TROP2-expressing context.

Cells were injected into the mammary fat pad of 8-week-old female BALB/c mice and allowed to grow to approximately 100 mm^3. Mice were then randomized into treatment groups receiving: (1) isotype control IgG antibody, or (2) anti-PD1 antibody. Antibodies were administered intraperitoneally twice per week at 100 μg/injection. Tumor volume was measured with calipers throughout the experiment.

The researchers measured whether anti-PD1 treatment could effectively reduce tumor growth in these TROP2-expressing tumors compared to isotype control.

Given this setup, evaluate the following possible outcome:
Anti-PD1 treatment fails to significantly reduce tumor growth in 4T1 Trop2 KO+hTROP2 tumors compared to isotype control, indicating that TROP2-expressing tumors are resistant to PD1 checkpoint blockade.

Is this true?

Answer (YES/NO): YES